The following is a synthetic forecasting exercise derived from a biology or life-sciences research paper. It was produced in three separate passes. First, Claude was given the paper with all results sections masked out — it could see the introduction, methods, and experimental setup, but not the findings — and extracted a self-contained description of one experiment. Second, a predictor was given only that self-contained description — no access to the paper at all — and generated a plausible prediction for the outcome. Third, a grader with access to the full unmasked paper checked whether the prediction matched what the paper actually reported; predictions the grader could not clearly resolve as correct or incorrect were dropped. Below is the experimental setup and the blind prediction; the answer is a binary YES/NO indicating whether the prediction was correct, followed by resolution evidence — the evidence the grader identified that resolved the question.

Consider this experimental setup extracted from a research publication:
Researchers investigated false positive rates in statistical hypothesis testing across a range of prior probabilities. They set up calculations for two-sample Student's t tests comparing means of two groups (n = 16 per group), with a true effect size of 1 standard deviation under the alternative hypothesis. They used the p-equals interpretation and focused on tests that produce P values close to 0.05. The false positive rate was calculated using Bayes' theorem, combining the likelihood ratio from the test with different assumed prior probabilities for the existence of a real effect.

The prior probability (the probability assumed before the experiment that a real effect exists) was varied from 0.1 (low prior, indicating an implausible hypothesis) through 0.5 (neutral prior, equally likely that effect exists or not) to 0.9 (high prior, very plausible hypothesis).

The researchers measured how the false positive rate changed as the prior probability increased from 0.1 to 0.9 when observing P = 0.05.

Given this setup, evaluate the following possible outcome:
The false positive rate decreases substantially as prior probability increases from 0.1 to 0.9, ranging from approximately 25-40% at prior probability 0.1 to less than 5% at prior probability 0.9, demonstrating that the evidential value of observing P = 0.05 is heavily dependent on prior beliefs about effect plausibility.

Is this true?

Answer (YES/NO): NO